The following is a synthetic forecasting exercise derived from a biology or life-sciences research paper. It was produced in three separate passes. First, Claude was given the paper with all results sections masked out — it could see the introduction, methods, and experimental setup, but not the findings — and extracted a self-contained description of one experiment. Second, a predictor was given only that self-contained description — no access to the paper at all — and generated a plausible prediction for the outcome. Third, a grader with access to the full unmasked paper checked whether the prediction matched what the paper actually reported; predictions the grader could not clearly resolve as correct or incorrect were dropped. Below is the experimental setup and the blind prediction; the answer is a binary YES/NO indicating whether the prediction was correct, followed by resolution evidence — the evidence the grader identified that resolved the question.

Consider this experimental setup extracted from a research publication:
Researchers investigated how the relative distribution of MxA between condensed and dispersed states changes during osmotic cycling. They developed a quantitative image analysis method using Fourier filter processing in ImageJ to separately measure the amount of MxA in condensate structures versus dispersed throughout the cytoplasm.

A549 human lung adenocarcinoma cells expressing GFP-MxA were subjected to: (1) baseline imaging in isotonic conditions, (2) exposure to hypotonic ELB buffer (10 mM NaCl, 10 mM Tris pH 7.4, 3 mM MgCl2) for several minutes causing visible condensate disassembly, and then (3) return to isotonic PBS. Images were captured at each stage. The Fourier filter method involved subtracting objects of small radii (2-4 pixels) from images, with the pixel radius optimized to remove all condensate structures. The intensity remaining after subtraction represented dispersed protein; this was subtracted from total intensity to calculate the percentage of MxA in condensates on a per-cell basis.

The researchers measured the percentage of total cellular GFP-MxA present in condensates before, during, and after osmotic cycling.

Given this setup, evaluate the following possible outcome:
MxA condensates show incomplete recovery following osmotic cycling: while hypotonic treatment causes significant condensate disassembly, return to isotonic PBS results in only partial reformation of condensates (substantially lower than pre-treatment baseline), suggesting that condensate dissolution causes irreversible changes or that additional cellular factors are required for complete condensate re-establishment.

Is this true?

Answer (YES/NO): NO